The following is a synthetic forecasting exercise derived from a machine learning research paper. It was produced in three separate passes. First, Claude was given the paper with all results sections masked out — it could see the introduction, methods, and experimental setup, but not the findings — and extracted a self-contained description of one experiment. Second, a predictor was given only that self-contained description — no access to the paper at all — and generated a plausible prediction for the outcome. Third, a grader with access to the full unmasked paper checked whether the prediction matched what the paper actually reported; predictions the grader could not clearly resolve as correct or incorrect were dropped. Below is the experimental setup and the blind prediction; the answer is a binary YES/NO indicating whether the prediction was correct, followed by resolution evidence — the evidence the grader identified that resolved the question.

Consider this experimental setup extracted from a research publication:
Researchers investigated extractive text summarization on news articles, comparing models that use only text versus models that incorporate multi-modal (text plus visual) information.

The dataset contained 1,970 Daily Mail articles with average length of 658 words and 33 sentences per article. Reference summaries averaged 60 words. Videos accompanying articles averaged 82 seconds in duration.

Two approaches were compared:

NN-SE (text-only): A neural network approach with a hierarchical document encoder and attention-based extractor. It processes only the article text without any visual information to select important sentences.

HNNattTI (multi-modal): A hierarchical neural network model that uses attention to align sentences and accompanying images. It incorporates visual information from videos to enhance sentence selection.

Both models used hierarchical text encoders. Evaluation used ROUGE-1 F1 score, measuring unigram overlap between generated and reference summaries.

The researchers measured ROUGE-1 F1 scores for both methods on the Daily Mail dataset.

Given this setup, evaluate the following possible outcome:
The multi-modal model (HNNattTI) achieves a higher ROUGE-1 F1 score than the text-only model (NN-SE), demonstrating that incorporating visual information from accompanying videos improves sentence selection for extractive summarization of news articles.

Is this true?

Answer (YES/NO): NO